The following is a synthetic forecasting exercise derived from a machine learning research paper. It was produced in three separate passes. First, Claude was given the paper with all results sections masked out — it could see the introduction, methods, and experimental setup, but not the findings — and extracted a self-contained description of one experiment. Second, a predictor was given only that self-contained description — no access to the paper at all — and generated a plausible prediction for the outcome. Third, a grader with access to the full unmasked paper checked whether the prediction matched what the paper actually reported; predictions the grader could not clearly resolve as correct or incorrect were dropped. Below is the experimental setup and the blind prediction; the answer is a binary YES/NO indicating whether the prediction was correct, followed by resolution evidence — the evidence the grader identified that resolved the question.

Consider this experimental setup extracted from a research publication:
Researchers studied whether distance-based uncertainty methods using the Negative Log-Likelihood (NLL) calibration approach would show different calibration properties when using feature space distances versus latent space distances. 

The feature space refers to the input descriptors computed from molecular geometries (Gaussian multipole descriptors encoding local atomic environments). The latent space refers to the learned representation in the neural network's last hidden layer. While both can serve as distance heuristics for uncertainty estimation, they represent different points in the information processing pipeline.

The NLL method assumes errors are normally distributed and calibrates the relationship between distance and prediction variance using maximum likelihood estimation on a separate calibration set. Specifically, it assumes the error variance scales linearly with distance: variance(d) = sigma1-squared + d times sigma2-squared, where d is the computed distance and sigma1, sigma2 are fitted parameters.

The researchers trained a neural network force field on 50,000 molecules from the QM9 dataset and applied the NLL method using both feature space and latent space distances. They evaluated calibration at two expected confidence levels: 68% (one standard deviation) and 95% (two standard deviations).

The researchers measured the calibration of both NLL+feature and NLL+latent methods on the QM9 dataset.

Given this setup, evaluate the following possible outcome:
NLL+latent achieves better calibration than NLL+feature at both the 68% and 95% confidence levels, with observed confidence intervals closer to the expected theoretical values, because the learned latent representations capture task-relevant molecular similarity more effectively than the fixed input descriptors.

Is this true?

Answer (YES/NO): YES